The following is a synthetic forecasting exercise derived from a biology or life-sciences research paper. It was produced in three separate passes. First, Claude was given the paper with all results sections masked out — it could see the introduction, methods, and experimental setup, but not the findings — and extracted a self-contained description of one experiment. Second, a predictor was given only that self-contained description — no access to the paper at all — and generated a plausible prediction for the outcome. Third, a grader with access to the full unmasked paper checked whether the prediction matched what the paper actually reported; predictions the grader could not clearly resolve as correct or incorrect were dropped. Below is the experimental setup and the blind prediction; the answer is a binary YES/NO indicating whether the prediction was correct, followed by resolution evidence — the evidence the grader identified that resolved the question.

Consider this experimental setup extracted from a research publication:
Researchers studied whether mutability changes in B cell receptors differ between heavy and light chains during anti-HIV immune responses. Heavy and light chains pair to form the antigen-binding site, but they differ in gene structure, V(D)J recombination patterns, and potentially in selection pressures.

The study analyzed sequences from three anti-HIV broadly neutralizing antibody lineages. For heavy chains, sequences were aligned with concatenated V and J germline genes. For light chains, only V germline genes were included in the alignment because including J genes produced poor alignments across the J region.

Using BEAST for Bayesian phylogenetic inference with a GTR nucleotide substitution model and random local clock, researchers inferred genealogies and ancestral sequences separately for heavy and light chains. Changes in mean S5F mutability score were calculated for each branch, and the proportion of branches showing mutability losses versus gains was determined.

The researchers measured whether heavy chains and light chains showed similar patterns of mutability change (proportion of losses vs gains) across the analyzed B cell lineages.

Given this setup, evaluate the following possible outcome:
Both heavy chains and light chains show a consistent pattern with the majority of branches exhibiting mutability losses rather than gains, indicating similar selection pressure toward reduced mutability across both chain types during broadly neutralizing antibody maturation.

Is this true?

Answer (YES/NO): NO